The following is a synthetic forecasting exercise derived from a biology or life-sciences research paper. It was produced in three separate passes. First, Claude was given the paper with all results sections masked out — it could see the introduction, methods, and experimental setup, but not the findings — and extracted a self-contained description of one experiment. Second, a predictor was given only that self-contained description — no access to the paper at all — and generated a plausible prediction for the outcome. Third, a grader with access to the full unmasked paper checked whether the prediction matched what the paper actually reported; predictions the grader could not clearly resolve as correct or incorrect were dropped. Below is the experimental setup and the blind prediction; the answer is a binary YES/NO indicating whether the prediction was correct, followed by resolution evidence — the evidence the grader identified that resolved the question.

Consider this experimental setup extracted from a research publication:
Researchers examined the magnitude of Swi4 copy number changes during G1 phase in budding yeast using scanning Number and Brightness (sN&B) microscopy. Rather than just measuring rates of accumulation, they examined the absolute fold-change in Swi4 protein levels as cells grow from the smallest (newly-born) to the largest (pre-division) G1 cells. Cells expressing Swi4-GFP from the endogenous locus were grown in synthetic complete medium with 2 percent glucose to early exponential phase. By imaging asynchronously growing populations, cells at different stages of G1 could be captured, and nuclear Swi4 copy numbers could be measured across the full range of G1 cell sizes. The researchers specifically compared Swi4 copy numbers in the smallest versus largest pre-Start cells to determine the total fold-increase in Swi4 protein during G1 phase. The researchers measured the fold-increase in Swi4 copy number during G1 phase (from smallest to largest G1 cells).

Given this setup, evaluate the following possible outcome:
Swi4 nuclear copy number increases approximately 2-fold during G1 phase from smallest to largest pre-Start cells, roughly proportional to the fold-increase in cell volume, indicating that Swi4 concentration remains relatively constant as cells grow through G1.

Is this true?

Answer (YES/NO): NO